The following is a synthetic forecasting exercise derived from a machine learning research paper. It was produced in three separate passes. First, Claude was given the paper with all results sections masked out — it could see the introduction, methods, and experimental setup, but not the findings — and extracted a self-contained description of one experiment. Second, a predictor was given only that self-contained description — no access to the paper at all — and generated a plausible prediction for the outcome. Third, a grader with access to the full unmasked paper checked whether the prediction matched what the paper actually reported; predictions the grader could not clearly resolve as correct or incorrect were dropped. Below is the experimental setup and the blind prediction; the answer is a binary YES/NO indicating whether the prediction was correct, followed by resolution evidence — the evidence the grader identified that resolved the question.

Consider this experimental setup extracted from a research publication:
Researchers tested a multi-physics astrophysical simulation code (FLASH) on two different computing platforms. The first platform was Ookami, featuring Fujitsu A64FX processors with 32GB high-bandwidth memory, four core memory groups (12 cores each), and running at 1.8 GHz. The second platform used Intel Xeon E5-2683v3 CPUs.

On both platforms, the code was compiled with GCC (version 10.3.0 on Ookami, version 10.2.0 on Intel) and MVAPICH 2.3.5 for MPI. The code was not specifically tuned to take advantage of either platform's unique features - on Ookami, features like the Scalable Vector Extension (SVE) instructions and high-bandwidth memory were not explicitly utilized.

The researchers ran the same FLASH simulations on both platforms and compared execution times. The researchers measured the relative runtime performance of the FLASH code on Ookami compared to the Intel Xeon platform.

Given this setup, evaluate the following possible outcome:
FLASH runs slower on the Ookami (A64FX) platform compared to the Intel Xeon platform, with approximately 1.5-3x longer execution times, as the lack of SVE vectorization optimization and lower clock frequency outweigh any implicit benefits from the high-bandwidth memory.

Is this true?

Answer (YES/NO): YES